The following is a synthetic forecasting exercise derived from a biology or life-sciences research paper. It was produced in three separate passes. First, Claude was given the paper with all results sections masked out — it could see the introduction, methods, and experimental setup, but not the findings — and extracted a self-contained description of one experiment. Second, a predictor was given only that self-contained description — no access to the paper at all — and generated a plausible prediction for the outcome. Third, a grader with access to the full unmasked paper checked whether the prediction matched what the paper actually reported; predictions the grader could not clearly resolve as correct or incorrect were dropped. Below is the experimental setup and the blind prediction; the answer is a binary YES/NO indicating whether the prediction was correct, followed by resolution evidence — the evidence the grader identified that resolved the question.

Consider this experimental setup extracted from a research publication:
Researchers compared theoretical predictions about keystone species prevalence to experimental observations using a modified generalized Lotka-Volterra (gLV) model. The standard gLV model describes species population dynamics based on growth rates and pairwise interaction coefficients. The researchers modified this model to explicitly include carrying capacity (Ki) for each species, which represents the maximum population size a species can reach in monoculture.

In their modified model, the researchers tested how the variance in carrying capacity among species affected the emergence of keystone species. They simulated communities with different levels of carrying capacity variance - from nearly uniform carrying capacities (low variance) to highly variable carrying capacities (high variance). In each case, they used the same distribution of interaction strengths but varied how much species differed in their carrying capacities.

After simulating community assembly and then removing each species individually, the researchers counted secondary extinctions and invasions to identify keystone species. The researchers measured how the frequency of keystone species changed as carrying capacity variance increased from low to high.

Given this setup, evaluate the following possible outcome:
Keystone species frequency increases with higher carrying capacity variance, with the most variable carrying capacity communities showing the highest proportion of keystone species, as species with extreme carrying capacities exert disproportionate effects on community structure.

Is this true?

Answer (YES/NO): NO